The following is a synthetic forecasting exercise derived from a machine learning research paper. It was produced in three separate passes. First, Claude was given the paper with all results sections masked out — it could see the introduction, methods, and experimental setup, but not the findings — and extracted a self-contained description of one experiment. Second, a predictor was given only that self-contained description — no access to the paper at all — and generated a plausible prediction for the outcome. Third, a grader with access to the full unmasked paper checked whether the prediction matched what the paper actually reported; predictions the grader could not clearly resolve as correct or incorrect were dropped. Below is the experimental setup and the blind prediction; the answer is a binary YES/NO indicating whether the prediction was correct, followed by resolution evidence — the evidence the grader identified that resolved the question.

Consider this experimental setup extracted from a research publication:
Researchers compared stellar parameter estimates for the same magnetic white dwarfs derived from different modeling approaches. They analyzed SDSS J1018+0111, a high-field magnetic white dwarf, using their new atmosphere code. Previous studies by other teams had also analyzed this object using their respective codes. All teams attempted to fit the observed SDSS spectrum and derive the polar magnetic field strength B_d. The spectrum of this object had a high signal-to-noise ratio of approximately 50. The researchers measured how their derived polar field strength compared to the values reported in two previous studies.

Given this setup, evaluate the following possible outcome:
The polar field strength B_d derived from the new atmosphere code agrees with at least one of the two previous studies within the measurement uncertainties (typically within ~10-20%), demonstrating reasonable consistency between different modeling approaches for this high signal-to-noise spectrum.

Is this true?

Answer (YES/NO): YES